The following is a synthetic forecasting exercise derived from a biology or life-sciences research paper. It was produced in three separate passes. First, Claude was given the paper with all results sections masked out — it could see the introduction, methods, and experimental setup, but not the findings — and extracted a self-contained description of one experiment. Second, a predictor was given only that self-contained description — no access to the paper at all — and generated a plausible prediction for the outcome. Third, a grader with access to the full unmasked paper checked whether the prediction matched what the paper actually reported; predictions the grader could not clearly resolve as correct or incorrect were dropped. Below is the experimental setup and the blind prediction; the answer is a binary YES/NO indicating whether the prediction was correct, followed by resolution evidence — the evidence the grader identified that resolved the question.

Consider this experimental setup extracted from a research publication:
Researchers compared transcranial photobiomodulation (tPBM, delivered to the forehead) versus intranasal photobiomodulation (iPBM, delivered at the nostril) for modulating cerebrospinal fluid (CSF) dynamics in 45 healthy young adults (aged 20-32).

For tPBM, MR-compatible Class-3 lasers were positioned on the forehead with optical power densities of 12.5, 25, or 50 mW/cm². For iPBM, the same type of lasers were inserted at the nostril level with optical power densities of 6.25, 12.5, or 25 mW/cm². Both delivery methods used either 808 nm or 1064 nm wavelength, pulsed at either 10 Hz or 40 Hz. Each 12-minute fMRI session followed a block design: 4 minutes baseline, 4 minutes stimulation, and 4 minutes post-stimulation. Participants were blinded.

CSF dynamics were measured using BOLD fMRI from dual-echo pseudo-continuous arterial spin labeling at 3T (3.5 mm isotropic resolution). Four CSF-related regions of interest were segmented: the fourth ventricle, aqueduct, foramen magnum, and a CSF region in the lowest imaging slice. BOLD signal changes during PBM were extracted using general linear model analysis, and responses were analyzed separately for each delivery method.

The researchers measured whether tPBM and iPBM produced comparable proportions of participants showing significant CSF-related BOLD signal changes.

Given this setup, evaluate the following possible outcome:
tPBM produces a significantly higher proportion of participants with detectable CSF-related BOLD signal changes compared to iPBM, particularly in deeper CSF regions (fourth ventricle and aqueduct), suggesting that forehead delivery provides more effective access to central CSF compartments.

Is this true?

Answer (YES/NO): NO